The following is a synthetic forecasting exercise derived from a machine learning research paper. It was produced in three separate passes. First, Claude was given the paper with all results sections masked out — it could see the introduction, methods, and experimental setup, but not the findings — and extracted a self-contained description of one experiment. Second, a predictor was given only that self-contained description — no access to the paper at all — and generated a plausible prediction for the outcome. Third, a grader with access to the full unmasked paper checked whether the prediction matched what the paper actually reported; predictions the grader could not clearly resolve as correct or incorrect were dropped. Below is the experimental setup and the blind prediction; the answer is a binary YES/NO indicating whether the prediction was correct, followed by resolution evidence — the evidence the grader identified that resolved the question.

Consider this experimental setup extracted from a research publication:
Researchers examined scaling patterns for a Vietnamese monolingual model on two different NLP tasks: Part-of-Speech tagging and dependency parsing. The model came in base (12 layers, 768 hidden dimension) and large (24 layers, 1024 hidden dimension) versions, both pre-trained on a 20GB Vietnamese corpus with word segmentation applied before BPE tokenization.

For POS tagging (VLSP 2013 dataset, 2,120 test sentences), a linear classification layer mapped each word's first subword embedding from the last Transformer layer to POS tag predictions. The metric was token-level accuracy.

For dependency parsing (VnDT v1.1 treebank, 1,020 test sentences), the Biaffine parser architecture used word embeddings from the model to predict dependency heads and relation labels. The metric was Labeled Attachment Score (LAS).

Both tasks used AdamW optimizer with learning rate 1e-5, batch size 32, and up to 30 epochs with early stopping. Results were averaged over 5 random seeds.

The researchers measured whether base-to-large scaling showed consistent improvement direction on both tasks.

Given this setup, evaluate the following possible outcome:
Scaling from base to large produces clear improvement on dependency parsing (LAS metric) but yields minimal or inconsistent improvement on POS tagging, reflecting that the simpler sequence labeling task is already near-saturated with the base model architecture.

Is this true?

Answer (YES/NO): NO